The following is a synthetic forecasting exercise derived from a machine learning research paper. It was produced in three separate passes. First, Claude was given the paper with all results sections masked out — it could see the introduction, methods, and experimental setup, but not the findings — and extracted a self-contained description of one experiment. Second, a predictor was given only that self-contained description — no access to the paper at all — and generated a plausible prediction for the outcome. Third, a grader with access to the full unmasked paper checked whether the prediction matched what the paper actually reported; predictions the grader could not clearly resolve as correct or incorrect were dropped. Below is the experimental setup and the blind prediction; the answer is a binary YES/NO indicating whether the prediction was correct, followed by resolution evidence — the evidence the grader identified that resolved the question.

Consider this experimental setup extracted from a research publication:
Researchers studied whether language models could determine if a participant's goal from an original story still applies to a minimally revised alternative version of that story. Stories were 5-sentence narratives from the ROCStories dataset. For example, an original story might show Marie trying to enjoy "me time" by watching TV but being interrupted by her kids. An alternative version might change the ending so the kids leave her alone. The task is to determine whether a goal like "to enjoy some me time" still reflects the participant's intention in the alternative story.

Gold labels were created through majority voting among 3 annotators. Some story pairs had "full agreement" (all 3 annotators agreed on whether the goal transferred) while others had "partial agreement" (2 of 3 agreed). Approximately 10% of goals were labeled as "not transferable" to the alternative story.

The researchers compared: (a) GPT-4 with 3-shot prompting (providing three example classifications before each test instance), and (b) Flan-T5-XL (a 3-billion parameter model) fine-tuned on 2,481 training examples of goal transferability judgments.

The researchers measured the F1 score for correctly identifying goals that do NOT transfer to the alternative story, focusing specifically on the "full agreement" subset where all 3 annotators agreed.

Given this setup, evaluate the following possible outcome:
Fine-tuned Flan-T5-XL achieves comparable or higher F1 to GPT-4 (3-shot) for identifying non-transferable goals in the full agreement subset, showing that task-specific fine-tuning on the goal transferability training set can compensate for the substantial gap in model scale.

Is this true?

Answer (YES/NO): YES